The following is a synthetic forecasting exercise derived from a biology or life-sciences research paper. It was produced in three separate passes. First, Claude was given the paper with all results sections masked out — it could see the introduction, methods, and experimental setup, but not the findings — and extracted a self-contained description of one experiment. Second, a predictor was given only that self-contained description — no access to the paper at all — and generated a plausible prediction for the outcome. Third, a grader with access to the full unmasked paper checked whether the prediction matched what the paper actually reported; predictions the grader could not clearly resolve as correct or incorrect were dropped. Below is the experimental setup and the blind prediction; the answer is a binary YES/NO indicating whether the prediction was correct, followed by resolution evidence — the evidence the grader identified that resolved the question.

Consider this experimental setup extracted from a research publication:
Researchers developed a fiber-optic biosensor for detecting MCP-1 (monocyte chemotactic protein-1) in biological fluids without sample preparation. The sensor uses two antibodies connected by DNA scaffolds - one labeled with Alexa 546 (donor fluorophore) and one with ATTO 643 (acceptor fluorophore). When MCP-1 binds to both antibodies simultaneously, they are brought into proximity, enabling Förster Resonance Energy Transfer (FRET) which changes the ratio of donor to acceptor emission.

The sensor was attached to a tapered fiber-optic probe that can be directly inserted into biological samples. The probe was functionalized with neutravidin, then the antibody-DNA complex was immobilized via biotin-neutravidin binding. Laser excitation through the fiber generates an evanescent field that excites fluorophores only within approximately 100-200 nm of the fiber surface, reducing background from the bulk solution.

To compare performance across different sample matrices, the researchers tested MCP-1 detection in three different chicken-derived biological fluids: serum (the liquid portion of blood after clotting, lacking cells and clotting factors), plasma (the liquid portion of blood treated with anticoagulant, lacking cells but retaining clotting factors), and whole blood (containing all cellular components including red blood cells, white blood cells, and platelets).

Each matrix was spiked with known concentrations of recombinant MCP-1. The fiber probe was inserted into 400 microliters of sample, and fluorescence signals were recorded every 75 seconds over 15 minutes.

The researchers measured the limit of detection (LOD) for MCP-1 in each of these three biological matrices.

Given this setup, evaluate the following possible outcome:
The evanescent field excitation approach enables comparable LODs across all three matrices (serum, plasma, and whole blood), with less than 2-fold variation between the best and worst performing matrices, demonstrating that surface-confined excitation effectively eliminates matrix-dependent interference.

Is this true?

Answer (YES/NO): NO